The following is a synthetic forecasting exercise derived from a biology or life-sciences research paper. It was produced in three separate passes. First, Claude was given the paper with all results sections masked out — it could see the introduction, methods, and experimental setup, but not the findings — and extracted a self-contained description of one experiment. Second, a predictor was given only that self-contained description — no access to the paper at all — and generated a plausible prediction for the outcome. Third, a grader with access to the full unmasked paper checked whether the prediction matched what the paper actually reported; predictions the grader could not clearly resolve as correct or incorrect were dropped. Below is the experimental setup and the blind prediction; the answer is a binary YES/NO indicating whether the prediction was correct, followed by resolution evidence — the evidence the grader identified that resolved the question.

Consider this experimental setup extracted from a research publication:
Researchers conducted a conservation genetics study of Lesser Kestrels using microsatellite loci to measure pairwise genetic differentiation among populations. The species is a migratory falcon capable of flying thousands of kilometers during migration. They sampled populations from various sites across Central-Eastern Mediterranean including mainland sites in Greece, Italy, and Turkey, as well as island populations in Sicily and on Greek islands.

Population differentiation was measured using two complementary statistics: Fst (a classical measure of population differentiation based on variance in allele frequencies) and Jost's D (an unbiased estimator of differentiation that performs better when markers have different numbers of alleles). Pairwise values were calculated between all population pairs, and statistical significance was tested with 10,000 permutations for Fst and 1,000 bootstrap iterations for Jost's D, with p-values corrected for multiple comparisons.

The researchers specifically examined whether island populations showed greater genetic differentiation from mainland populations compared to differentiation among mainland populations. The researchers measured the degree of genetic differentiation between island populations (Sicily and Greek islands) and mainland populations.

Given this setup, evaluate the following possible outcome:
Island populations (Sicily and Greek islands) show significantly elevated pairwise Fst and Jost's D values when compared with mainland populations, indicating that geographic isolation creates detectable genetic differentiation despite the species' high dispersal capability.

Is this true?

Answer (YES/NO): NO